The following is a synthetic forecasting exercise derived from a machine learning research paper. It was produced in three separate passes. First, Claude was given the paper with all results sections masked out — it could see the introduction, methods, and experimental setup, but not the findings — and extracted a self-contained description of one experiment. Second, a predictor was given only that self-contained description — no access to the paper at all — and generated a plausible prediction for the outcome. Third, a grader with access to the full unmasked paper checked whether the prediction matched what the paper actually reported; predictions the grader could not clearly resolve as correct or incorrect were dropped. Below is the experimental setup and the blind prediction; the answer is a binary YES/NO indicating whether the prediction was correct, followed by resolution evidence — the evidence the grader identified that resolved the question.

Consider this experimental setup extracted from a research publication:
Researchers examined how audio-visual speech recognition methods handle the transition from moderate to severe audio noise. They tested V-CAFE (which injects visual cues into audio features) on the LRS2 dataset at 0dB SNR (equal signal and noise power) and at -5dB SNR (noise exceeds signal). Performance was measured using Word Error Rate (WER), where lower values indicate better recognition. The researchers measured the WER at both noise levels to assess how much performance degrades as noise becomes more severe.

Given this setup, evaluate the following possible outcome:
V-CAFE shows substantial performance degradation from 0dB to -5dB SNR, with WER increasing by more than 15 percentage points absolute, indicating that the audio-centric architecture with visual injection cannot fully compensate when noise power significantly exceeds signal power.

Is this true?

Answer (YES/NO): NO